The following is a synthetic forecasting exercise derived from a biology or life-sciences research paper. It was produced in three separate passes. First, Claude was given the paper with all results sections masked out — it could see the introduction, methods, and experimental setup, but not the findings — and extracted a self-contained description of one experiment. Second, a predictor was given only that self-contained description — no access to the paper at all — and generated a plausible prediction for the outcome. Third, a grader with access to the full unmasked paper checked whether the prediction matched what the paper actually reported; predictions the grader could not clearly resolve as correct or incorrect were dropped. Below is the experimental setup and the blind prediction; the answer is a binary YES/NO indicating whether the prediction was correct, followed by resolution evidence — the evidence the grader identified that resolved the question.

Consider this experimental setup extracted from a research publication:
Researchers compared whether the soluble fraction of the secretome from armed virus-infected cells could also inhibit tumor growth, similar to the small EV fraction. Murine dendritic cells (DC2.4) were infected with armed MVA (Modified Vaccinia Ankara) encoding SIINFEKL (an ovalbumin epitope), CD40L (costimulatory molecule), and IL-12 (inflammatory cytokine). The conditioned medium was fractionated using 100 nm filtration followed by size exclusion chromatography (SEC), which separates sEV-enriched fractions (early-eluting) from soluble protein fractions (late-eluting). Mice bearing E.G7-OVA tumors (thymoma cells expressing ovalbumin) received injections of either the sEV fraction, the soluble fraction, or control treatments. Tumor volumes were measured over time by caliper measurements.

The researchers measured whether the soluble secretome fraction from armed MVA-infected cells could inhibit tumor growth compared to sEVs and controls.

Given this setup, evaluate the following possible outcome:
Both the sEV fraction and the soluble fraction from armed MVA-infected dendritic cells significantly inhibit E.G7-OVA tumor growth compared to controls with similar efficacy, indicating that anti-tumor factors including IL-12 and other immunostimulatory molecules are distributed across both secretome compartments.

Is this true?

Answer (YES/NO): YES